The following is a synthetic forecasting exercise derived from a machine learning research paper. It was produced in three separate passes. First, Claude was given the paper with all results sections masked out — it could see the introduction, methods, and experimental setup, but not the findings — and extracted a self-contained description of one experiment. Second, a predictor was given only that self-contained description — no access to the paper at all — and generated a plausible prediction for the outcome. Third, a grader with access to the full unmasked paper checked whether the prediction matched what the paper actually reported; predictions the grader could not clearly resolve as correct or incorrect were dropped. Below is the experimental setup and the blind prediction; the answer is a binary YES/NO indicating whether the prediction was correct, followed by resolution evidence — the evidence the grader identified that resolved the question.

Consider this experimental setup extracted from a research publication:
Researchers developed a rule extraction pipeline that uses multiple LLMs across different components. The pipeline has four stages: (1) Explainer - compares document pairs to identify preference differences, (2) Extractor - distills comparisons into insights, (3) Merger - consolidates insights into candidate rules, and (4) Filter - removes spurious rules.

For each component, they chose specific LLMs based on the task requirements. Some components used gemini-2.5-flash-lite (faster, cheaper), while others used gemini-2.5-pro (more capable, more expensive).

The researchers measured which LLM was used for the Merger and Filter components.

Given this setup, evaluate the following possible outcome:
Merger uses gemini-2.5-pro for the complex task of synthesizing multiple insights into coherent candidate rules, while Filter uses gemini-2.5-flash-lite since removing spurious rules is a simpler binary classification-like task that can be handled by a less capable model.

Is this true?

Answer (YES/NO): NO